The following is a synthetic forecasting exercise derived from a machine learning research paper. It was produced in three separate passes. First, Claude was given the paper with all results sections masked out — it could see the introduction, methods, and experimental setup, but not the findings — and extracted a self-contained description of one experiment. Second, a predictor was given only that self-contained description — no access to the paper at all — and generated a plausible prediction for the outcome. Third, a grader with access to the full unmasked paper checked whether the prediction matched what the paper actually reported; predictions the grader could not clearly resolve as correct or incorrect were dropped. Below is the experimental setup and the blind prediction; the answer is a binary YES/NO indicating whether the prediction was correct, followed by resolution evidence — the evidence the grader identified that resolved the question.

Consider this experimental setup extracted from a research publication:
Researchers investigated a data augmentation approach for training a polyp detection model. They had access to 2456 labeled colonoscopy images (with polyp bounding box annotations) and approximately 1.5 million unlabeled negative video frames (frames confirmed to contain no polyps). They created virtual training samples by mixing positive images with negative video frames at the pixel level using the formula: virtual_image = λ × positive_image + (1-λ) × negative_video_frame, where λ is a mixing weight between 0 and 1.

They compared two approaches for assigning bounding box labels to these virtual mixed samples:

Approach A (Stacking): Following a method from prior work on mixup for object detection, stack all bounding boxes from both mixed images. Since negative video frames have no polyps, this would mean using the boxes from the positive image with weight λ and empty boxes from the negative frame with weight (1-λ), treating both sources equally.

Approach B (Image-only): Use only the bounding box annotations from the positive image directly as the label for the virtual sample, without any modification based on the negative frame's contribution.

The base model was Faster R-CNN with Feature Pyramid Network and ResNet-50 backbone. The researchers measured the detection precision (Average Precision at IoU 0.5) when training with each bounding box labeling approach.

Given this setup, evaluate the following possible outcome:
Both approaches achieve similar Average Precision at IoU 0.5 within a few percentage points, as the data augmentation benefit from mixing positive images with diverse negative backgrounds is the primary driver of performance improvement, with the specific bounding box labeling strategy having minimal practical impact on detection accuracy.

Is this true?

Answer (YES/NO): NO